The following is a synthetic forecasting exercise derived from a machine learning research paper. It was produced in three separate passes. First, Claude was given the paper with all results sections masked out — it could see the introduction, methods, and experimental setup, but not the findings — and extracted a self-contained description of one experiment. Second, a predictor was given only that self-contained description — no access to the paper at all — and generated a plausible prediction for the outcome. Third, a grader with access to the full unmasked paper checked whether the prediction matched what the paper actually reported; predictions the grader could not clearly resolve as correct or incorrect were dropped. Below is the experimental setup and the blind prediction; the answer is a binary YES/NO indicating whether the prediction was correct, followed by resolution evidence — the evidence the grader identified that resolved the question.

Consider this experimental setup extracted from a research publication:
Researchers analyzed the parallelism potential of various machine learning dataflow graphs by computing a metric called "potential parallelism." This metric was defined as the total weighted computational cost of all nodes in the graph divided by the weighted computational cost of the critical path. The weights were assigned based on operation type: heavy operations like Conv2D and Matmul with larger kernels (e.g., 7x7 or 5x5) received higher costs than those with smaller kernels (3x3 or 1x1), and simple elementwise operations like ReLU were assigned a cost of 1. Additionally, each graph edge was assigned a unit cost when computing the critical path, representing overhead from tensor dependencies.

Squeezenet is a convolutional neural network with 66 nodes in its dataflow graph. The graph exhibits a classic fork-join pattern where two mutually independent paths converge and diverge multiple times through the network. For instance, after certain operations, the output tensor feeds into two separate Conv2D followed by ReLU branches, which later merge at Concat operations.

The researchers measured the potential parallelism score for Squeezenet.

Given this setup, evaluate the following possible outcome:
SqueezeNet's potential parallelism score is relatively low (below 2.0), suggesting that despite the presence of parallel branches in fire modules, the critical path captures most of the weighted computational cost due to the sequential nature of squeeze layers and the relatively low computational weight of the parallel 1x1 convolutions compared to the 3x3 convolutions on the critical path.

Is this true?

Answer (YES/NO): YES